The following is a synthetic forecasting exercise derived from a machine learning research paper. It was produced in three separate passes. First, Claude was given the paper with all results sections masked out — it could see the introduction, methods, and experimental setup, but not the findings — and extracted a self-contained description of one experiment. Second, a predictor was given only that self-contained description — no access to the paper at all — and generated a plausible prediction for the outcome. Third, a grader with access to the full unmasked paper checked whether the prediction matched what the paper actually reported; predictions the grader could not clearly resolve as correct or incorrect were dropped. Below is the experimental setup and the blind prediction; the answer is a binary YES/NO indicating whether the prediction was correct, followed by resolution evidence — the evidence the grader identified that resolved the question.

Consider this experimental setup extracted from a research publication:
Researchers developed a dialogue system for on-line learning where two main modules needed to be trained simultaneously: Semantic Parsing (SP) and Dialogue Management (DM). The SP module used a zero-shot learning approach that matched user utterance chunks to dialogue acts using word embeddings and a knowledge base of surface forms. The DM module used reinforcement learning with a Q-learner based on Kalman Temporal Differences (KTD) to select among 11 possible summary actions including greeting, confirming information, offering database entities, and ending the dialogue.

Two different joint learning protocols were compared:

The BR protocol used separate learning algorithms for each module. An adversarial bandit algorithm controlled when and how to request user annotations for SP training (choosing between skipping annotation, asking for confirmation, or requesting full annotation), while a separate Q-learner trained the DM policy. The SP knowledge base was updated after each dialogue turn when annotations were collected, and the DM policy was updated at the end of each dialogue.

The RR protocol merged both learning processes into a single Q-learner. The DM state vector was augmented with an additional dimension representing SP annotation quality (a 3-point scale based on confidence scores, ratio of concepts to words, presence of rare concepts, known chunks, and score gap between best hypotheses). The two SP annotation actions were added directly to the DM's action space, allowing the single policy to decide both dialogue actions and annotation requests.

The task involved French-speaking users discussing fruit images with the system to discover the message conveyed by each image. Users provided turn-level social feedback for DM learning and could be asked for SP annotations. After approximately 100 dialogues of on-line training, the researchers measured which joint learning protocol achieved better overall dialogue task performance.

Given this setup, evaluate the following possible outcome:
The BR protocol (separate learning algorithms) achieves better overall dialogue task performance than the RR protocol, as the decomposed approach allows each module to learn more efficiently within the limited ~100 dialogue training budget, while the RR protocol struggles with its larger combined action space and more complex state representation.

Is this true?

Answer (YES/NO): YES